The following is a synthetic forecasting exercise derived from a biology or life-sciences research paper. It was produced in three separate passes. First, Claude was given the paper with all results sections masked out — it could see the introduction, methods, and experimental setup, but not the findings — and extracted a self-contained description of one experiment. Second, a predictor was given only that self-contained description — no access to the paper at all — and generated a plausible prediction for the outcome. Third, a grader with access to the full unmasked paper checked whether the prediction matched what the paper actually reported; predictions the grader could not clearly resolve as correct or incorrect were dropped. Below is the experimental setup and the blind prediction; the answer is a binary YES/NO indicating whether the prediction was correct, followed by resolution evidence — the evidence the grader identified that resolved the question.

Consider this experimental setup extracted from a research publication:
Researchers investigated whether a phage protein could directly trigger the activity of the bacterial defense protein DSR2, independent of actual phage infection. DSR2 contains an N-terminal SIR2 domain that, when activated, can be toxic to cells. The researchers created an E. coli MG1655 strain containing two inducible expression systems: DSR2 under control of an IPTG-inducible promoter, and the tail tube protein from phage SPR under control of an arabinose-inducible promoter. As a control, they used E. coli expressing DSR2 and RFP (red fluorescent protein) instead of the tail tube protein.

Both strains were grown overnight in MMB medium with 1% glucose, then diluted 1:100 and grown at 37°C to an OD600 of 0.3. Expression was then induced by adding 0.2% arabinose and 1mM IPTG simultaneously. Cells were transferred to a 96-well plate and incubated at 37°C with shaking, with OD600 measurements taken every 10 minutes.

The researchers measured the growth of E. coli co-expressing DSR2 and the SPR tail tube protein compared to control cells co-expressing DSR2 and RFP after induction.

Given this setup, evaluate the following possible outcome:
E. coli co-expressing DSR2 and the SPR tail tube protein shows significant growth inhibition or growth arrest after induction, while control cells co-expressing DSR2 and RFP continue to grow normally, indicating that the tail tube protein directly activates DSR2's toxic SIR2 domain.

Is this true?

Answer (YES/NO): YES